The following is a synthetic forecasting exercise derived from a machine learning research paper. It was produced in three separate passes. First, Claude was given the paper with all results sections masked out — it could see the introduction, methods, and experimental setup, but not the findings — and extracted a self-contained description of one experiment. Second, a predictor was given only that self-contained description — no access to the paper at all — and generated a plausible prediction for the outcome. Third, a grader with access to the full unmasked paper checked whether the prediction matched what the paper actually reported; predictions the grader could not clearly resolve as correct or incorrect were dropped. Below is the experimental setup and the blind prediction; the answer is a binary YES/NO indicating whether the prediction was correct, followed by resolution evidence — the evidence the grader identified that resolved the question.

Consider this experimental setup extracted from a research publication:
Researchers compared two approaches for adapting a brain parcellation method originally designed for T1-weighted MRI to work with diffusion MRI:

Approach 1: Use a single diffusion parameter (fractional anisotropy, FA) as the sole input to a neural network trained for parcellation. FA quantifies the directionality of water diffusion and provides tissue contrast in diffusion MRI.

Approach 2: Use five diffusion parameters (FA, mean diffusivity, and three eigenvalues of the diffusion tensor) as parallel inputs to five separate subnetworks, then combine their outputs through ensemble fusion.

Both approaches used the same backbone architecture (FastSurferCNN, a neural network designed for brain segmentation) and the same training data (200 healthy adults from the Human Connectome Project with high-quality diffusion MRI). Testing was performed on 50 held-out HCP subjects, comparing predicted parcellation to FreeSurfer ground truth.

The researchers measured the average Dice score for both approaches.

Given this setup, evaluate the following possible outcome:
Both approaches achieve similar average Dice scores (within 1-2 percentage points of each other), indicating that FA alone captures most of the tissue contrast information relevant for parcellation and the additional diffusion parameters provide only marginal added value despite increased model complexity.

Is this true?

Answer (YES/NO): NO